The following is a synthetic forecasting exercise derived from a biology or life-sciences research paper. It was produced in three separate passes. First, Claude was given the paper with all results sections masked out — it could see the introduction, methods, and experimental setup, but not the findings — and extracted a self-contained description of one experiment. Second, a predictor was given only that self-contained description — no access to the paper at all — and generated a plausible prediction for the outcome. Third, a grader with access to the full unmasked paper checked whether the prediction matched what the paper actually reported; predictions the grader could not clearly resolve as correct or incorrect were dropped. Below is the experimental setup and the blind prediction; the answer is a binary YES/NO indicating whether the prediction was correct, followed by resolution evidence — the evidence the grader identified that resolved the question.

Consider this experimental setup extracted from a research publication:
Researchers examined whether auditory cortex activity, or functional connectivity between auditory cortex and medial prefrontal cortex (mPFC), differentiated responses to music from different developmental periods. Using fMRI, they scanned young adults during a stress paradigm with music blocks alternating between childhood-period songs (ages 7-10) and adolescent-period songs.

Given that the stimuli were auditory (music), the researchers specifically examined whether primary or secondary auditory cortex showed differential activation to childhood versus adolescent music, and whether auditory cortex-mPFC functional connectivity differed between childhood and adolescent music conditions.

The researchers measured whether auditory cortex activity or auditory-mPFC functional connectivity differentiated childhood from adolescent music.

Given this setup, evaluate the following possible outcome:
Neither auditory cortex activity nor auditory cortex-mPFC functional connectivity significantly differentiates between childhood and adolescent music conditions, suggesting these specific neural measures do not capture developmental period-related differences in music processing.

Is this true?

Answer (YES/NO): YES